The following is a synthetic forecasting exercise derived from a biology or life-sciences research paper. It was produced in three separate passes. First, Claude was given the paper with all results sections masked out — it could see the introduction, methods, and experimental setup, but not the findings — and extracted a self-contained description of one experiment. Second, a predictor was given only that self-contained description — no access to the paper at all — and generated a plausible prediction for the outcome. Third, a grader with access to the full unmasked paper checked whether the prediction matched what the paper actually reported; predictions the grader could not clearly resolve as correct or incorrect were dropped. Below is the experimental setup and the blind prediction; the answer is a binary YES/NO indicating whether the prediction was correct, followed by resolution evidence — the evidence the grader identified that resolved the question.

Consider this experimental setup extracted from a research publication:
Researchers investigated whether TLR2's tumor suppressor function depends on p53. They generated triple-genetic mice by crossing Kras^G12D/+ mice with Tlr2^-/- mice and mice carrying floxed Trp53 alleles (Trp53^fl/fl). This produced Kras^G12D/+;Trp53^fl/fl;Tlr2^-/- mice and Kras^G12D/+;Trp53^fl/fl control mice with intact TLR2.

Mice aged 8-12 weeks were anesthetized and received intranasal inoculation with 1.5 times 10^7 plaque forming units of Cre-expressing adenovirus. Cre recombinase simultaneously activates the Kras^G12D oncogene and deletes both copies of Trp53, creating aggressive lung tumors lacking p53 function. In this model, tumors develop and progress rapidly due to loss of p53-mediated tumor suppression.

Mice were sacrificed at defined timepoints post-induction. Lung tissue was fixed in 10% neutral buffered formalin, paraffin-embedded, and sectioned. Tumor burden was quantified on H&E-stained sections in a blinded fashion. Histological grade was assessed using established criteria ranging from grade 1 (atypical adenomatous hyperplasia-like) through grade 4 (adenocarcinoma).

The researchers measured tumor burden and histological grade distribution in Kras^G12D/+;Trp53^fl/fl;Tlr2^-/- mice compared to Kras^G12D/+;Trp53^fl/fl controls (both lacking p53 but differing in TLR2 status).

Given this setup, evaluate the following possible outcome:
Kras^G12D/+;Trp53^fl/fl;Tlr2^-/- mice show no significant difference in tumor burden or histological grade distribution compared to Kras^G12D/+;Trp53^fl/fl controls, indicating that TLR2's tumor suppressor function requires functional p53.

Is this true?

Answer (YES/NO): NO